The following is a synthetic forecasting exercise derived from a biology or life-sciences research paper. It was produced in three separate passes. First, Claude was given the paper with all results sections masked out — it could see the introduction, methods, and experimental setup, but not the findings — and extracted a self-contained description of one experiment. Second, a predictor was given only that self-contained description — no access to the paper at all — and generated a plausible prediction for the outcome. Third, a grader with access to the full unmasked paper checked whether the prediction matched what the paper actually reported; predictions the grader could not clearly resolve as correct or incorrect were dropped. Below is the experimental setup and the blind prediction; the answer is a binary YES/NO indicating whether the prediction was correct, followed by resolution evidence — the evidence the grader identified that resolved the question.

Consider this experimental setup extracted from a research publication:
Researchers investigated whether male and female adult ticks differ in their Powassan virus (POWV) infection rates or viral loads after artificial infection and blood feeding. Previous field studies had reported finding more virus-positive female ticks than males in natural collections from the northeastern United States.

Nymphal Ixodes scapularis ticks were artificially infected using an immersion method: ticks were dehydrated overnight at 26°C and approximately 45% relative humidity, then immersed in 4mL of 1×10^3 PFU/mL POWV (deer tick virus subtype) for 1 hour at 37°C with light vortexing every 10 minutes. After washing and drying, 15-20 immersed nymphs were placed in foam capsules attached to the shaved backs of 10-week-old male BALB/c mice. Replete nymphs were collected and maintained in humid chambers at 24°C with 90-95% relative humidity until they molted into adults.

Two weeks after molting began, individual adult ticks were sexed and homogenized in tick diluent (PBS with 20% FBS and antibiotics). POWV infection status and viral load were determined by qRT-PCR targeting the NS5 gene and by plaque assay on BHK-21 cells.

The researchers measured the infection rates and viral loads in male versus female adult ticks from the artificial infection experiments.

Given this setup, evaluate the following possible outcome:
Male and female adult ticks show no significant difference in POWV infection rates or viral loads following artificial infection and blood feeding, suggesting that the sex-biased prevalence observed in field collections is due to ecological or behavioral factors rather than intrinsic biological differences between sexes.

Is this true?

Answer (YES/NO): NO